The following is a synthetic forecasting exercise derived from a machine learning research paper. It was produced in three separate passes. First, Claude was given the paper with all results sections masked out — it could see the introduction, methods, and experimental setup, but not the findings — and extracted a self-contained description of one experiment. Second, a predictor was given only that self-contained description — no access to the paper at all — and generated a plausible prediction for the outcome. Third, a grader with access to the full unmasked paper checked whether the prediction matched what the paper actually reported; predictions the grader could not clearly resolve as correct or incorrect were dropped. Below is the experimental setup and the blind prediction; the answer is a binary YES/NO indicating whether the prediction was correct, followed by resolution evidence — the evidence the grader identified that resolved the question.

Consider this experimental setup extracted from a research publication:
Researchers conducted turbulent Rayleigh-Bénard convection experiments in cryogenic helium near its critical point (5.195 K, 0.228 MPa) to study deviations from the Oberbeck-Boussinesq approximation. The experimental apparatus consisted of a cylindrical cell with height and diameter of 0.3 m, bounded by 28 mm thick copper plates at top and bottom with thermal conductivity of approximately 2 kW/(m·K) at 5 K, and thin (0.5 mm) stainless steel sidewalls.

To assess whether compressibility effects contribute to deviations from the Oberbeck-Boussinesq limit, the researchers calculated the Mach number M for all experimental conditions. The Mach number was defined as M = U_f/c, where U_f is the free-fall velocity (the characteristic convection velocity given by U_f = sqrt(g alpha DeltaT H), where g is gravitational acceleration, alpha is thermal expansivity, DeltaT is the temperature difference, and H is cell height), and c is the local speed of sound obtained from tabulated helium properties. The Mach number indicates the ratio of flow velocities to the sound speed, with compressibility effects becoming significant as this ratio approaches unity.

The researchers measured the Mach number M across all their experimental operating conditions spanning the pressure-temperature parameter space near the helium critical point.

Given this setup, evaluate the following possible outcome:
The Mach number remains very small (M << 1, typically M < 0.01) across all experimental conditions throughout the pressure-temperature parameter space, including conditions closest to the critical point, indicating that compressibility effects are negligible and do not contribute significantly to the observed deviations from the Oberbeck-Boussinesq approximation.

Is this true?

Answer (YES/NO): YES